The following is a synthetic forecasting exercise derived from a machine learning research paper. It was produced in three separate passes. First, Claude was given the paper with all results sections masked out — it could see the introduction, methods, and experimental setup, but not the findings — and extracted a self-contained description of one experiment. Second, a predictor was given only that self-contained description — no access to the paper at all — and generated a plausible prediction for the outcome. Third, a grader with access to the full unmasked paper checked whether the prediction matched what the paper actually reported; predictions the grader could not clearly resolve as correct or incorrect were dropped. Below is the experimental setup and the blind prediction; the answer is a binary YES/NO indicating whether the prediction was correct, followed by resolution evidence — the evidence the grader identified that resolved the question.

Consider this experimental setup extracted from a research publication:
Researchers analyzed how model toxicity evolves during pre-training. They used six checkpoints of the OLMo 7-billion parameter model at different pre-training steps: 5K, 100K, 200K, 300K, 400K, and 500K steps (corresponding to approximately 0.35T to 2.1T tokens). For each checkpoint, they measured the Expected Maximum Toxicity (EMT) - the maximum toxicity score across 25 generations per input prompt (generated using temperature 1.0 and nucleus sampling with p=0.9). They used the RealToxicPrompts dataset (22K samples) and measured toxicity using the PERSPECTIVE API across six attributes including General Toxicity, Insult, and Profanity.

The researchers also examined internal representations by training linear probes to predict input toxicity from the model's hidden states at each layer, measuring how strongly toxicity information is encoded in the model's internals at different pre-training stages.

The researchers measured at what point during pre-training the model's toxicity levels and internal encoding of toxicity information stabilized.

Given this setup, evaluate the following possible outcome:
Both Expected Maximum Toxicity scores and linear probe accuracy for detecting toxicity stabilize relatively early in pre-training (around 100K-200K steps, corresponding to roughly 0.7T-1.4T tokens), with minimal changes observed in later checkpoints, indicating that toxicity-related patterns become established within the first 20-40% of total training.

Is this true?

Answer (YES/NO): YES